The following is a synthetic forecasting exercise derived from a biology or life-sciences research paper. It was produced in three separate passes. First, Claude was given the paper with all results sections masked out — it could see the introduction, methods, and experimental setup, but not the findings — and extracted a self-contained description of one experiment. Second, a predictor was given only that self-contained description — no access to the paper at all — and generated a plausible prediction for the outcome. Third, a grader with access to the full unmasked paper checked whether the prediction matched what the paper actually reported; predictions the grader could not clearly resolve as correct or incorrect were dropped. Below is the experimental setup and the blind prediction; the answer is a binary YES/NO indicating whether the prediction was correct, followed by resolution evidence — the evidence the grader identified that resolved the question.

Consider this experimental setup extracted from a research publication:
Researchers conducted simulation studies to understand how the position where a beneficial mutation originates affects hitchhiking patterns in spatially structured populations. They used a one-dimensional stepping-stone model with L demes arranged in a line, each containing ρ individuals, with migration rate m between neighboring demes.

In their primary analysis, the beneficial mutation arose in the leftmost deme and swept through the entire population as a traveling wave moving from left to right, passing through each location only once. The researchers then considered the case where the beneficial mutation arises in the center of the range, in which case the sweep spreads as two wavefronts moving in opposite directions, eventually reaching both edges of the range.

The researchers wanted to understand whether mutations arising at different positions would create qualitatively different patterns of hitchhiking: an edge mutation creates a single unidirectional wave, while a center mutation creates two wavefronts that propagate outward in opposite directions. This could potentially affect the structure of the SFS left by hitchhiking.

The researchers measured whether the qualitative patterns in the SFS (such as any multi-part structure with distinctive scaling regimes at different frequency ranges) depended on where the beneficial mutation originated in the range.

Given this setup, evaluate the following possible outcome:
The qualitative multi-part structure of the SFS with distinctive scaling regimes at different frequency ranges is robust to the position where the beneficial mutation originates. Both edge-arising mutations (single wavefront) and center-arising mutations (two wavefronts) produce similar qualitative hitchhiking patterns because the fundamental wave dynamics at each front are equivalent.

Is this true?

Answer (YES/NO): YES